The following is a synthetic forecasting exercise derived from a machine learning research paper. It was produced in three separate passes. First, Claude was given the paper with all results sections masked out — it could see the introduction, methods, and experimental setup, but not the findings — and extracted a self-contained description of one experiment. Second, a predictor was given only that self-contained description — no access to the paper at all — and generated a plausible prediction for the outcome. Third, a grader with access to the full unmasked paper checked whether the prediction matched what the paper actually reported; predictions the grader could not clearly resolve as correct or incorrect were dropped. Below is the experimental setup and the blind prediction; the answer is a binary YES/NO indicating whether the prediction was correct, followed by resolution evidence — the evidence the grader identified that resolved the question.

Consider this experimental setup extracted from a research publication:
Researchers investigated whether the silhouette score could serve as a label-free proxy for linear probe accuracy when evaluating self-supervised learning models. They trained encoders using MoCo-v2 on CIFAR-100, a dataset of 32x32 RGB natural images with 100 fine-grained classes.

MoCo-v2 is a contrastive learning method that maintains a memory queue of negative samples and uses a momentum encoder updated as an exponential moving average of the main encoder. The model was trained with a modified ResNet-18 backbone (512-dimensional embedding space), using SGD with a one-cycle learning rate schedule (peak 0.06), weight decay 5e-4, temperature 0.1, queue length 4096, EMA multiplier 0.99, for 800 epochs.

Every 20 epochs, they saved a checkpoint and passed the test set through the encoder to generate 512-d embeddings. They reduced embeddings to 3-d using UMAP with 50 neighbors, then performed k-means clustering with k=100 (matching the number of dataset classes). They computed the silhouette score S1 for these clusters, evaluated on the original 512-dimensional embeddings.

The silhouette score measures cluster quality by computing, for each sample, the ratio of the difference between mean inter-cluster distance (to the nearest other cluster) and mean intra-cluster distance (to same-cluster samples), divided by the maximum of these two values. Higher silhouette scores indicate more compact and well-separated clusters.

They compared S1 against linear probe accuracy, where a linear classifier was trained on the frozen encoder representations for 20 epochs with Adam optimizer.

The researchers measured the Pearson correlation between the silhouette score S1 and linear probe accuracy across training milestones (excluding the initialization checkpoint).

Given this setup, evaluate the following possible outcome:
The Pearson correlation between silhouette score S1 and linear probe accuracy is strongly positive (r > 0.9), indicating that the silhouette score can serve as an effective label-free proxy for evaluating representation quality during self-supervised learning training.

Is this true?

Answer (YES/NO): NO